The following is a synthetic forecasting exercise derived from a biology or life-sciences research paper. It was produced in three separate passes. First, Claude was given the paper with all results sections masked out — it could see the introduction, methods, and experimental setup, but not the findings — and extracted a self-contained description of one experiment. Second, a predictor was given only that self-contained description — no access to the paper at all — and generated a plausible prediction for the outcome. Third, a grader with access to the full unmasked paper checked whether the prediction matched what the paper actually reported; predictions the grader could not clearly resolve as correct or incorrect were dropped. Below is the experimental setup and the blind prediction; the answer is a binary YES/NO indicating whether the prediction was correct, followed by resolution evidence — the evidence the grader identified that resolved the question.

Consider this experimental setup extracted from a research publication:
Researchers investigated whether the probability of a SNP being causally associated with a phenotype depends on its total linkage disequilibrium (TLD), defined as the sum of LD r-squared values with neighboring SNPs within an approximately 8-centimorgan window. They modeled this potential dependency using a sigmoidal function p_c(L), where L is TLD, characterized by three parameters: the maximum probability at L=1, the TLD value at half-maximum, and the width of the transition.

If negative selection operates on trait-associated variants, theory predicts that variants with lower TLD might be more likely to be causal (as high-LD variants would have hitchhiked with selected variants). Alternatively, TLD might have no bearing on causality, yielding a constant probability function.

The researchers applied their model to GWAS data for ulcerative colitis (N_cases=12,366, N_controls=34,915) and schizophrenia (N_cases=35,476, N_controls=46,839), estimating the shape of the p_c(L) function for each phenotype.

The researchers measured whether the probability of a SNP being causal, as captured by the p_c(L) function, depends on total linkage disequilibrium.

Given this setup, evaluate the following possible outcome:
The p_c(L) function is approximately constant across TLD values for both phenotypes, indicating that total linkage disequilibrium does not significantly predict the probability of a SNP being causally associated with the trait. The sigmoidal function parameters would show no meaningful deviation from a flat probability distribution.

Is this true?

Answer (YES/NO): NO